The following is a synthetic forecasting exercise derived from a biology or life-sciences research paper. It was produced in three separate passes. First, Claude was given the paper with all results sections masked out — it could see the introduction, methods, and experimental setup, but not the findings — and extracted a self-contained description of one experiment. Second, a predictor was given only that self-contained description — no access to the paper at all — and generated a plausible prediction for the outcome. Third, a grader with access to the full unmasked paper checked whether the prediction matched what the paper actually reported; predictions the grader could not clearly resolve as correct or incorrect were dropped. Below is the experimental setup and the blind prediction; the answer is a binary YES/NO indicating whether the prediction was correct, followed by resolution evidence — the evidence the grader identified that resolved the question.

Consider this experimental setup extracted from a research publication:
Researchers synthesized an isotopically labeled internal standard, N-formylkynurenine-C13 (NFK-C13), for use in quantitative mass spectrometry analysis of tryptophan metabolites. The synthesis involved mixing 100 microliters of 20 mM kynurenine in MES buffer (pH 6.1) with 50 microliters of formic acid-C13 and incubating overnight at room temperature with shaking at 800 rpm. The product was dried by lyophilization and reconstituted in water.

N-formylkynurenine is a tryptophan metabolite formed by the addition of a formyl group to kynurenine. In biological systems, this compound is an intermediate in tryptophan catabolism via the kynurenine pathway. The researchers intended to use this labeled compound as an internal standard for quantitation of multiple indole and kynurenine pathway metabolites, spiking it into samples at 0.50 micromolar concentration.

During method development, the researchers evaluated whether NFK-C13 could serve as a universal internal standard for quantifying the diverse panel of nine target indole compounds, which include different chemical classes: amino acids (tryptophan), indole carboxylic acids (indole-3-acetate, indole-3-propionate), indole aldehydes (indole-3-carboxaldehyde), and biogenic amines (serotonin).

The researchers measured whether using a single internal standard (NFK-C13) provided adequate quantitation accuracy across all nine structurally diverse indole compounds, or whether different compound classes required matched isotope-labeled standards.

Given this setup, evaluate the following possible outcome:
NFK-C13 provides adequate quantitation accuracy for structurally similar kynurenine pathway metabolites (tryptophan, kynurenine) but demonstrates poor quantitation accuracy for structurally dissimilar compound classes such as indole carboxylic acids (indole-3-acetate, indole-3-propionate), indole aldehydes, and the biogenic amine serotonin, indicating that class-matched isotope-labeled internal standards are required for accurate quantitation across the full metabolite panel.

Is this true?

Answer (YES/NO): NO